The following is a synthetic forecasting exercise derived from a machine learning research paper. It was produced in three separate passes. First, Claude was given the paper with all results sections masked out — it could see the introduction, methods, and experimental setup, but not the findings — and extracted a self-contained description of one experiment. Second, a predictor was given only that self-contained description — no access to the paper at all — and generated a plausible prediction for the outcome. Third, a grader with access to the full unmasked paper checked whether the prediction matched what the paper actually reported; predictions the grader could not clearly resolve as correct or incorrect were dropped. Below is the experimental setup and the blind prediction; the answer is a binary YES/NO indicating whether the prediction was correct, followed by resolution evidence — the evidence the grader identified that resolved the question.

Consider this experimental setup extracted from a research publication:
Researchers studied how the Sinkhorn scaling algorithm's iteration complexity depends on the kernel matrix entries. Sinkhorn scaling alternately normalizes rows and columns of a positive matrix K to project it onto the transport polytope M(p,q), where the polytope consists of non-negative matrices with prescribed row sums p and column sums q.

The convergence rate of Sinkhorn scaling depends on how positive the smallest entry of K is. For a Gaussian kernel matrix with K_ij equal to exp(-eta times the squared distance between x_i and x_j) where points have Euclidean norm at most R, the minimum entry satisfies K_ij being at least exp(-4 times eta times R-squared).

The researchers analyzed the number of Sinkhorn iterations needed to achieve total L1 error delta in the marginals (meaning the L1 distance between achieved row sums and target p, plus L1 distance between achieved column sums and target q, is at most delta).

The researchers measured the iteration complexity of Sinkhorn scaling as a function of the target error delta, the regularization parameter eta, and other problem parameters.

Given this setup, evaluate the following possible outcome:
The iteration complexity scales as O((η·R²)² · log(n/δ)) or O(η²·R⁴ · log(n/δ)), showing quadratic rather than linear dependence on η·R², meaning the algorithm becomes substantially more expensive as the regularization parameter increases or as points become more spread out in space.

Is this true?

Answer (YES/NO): NO